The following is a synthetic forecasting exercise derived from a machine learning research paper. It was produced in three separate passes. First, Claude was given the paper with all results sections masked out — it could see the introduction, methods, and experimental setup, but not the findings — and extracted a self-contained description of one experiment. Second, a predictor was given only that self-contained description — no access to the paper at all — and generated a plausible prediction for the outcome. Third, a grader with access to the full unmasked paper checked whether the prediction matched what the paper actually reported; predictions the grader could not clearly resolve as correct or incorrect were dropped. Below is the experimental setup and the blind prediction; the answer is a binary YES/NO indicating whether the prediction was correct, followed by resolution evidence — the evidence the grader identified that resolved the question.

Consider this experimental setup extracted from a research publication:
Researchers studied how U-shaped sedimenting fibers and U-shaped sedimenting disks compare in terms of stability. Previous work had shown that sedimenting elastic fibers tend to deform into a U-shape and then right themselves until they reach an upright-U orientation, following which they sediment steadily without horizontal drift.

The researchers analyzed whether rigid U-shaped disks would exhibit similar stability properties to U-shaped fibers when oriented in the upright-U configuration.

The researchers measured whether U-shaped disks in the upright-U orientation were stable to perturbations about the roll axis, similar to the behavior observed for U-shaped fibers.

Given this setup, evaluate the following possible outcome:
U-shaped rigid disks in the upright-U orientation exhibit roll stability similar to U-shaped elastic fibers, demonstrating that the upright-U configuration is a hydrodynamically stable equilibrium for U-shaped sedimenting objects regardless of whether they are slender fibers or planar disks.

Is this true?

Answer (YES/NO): YES